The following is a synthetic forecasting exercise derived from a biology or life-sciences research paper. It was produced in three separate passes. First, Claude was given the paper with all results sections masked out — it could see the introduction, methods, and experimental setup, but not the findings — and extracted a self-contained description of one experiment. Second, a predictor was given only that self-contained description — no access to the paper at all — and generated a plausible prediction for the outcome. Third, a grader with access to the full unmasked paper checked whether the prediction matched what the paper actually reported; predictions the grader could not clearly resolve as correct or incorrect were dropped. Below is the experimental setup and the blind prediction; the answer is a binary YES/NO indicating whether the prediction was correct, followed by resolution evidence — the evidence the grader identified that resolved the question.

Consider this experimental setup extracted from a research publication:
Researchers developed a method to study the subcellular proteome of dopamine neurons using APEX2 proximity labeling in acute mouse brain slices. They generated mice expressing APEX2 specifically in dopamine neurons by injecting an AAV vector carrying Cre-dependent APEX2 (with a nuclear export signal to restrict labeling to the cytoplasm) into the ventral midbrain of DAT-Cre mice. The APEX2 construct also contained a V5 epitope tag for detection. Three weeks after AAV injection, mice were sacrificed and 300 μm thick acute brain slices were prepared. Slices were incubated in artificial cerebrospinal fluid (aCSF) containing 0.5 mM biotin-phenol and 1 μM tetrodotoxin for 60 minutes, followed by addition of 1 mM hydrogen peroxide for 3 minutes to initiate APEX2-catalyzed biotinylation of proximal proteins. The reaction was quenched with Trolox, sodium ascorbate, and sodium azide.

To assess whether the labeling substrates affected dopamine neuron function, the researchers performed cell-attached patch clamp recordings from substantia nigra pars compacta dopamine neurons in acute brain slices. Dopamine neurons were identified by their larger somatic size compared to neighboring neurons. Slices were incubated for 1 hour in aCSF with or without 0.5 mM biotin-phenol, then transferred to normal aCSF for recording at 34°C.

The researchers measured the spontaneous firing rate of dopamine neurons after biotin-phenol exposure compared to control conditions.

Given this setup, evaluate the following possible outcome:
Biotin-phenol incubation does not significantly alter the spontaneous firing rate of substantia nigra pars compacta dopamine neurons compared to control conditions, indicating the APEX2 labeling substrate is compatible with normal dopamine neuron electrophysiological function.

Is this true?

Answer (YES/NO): YES